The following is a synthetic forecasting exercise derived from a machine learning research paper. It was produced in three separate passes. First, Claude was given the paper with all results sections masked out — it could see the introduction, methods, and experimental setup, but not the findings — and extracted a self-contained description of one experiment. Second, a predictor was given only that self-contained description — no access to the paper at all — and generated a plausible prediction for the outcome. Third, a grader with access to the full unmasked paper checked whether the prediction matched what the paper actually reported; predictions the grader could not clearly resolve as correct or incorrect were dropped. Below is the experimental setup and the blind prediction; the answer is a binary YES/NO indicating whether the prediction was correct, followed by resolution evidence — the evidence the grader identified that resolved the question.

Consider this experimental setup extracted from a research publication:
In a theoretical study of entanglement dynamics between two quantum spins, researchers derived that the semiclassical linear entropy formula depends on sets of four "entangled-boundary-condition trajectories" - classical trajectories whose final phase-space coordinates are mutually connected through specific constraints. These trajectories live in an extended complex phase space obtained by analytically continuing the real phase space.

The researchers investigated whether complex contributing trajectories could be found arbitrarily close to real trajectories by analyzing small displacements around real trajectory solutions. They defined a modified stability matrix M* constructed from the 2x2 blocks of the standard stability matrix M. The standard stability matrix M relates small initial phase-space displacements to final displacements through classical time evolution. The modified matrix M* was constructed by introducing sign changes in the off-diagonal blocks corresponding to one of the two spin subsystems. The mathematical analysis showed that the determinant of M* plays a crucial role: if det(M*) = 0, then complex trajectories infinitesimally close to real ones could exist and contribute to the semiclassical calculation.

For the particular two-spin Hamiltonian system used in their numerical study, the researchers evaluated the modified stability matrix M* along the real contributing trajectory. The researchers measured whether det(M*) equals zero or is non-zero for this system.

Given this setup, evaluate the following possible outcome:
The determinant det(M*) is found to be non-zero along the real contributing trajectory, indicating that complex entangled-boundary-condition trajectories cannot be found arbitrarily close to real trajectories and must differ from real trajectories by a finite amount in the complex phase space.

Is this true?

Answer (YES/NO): YES